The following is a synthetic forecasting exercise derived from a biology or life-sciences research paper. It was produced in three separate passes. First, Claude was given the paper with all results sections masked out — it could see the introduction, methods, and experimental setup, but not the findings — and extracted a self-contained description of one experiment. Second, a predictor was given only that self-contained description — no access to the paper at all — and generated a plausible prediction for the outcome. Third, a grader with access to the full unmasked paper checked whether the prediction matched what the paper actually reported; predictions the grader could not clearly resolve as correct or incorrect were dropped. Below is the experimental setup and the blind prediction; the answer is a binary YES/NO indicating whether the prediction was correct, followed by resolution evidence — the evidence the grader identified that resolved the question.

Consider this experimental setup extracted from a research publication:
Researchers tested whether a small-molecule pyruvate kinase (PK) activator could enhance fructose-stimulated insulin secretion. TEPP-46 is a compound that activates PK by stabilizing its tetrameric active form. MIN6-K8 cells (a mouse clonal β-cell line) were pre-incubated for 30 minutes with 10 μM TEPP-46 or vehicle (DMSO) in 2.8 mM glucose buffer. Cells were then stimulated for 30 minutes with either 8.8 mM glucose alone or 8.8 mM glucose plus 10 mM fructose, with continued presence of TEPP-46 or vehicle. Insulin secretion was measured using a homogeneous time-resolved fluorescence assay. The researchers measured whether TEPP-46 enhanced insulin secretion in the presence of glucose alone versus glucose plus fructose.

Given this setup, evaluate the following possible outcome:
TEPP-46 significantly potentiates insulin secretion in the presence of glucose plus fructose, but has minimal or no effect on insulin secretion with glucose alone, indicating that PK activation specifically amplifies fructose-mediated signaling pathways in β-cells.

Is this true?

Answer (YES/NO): YES